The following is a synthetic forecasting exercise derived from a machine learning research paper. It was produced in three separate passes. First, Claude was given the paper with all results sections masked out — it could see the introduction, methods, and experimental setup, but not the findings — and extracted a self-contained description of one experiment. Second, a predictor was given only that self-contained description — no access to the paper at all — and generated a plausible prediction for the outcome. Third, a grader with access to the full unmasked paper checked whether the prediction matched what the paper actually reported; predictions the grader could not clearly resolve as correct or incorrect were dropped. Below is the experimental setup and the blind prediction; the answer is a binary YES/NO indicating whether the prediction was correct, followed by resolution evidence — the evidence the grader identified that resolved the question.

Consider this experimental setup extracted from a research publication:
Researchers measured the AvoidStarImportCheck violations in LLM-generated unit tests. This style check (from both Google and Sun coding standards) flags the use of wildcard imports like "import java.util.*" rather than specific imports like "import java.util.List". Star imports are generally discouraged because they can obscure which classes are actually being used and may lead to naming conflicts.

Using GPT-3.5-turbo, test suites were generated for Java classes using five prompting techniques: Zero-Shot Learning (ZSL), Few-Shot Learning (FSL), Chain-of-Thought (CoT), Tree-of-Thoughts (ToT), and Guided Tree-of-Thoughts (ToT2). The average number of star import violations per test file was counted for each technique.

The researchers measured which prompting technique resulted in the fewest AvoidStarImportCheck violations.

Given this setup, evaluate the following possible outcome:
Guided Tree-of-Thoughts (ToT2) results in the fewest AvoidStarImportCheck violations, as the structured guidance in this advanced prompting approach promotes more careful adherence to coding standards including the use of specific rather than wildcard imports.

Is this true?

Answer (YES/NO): NO